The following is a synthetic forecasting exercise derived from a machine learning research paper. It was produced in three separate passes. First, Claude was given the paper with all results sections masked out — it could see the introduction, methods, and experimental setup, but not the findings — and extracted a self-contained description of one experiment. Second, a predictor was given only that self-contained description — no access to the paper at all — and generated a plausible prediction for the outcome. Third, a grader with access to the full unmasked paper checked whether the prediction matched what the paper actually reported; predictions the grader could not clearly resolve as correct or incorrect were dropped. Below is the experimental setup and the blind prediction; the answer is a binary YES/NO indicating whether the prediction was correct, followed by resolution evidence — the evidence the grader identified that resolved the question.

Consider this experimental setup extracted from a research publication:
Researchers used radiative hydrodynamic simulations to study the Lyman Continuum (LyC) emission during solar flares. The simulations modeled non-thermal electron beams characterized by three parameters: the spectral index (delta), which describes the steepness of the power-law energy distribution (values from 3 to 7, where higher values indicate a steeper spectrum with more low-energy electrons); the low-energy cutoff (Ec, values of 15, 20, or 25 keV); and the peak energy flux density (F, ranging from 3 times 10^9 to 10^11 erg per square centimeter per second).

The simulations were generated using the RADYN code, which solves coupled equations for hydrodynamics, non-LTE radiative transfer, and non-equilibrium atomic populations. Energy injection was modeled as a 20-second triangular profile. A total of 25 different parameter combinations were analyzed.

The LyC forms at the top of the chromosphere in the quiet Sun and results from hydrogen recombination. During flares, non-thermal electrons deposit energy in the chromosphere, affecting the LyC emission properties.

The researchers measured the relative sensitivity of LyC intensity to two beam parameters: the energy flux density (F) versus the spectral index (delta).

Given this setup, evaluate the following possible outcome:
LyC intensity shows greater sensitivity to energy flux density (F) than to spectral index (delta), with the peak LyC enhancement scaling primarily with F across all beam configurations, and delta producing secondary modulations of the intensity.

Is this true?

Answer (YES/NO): YES